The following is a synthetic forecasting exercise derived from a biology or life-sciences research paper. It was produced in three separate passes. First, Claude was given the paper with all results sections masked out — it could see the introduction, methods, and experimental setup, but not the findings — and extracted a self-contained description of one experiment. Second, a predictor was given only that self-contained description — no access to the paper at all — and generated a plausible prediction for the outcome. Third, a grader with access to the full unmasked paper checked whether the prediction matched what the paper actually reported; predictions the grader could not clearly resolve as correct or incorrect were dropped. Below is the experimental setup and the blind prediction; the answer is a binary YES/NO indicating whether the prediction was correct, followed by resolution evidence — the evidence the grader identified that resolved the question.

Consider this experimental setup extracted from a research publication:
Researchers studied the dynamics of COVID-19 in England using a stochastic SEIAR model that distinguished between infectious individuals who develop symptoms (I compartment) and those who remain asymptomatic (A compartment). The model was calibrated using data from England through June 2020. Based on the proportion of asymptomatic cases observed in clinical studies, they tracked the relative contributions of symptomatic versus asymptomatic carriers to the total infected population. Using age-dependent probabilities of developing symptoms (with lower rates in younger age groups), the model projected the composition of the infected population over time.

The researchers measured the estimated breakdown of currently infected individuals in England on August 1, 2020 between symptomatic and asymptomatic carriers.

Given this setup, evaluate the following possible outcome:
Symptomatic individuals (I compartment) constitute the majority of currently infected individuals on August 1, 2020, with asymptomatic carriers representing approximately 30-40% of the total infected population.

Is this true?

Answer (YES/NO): NO